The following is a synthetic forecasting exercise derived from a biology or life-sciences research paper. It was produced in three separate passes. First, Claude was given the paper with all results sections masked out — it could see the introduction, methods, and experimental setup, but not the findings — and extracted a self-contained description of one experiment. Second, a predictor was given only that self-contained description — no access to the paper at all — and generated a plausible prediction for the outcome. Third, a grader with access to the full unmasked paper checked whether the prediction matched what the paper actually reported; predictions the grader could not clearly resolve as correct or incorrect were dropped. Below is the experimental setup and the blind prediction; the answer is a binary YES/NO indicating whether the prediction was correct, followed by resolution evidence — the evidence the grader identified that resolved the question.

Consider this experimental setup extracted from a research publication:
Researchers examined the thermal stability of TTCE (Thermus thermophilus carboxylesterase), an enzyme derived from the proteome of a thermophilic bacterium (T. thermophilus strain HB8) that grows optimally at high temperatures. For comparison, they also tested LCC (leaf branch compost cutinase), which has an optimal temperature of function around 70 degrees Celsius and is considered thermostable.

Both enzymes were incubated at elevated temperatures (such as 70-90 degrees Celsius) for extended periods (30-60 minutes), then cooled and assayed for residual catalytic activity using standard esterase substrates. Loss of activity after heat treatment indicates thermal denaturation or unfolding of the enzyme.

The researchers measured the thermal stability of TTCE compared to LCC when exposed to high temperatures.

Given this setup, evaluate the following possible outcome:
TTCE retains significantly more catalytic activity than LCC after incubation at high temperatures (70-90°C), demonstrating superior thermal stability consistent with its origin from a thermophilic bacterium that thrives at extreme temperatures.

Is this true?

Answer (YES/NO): YES